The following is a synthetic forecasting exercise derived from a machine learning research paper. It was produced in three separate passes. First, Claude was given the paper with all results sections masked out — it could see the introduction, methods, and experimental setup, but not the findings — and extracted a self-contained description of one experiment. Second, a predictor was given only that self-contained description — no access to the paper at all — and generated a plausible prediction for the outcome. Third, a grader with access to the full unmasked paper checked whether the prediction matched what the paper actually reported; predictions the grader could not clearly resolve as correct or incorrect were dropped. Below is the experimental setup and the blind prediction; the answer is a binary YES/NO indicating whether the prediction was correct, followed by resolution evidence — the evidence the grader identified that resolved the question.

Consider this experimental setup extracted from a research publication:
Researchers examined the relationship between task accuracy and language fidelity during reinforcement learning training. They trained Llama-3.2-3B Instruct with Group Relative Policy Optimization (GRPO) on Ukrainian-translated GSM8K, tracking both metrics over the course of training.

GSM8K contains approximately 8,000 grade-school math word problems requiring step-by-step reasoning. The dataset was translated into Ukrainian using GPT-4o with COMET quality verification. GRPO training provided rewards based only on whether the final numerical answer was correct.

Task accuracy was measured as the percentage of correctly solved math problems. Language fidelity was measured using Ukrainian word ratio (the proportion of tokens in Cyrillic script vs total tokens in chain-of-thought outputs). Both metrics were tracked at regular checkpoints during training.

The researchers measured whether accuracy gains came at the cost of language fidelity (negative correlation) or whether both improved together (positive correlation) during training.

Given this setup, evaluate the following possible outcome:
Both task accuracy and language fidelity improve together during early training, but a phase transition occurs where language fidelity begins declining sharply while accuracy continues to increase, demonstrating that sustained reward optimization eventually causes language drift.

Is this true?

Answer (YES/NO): NO